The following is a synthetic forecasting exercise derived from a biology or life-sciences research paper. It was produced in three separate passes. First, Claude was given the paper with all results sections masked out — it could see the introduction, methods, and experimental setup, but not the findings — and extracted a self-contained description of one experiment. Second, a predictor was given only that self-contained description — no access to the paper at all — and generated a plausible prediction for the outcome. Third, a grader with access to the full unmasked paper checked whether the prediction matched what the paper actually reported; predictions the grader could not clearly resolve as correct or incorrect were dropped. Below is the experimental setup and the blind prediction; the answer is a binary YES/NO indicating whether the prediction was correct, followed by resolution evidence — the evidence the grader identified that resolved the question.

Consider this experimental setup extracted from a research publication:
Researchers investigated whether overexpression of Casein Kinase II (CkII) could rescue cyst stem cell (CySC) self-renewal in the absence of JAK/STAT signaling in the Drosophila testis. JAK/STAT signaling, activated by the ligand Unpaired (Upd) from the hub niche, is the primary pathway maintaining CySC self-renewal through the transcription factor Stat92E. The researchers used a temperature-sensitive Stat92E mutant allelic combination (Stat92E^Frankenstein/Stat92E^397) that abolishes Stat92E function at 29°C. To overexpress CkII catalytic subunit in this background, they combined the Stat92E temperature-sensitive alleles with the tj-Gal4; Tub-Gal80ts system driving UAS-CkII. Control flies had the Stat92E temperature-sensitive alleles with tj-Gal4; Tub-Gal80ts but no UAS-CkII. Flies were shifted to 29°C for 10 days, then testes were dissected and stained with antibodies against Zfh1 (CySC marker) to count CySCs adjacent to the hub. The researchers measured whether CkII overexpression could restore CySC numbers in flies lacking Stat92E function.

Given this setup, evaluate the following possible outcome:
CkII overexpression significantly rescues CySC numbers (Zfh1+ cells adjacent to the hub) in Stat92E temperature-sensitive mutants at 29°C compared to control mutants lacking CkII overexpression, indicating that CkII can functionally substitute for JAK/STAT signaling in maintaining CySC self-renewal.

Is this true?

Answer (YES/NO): YES